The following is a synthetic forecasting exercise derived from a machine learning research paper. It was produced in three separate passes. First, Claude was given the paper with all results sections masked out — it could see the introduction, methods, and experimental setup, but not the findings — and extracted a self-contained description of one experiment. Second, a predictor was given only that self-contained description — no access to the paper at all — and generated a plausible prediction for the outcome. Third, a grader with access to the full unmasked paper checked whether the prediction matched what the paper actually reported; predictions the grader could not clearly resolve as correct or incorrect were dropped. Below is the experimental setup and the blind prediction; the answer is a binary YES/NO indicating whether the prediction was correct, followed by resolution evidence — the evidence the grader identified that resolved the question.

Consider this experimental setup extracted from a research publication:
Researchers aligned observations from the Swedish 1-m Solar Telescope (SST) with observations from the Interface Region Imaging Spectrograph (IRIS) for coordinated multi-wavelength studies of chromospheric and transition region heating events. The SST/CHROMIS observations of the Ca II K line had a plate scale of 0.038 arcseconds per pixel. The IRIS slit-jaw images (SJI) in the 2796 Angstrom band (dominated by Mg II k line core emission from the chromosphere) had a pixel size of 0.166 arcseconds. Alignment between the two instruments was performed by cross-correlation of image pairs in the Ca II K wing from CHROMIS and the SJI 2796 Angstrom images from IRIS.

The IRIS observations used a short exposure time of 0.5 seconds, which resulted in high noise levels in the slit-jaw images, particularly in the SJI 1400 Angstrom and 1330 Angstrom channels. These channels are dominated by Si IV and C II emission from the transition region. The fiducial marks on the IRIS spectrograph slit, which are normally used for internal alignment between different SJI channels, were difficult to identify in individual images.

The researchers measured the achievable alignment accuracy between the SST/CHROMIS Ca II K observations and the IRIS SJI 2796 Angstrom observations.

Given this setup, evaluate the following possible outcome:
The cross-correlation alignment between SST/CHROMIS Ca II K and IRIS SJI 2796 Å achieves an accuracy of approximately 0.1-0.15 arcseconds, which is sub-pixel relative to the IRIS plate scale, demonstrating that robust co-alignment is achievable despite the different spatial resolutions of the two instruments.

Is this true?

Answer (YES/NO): NO